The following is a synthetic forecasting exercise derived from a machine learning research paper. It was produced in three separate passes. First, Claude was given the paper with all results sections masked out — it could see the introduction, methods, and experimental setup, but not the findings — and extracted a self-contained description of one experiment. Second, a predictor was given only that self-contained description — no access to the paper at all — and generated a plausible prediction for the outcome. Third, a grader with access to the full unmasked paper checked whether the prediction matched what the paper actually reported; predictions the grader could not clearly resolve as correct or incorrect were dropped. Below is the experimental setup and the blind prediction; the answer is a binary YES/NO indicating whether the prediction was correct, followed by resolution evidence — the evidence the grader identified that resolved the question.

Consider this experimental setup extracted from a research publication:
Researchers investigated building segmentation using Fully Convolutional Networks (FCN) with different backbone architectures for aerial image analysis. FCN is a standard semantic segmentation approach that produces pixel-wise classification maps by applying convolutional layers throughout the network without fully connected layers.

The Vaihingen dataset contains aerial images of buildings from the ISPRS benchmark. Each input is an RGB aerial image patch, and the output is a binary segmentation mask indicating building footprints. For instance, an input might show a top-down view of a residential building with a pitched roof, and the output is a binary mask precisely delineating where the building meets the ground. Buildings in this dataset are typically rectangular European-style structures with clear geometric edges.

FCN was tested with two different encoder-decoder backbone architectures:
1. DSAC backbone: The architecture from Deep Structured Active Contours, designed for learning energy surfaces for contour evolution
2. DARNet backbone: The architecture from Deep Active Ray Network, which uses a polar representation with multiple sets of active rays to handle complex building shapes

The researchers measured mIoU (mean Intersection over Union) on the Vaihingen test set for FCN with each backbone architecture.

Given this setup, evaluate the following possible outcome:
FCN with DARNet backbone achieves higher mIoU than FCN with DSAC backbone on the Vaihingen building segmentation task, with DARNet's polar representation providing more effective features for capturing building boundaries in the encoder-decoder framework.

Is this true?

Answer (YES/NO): YES